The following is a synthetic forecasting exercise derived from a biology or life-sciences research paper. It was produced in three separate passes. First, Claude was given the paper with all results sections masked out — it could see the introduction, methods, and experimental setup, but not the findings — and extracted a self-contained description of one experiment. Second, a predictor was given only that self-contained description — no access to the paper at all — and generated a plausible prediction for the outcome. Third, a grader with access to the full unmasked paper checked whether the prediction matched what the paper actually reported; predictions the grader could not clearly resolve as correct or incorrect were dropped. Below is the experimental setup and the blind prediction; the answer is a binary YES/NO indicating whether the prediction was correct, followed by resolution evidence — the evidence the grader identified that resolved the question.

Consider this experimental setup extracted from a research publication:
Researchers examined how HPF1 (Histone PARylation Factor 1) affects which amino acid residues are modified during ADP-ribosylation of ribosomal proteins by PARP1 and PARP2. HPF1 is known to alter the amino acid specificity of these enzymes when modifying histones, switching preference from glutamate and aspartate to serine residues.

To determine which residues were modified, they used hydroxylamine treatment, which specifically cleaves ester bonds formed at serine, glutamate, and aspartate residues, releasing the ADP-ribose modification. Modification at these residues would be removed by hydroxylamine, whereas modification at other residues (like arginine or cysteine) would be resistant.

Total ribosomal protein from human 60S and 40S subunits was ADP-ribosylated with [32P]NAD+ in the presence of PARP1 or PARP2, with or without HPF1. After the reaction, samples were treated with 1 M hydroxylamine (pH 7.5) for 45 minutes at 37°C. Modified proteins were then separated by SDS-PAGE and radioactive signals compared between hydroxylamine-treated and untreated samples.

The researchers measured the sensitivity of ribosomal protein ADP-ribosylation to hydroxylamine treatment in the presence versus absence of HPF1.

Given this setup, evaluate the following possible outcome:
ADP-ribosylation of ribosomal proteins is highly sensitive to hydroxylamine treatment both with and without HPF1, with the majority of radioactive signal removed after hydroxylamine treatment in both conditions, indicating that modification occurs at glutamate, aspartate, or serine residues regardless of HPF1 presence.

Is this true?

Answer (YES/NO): NO